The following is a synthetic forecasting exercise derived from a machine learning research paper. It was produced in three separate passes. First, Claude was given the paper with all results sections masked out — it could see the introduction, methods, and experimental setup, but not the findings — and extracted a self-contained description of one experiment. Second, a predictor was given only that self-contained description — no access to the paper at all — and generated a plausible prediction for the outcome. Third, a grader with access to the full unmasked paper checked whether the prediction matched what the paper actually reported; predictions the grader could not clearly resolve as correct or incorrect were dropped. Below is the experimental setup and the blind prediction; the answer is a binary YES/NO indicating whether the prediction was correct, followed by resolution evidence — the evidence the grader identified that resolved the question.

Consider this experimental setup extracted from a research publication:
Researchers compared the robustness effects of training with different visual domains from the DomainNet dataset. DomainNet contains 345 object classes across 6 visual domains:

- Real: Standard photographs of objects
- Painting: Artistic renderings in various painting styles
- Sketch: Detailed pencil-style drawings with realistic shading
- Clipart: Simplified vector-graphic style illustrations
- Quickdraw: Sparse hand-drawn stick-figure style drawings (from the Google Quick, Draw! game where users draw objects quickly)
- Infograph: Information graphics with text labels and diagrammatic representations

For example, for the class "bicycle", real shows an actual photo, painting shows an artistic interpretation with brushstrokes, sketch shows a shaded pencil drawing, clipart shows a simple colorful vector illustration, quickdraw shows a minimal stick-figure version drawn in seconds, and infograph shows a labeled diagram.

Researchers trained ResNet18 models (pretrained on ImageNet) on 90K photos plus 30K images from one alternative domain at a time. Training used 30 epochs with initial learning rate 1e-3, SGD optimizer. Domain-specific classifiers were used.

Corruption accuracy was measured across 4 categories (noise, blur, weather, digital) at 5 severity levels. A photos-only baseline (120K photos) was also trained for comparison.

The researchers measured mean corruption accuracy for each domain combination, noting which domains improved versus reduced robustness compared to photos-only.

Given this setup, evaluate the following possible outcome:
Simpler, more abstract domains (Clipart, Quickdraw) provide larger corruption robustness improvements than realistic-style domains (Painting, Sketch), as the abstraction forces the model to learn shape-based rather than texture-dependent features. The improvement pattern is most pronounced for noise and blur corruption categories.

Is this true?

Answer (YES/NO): NO